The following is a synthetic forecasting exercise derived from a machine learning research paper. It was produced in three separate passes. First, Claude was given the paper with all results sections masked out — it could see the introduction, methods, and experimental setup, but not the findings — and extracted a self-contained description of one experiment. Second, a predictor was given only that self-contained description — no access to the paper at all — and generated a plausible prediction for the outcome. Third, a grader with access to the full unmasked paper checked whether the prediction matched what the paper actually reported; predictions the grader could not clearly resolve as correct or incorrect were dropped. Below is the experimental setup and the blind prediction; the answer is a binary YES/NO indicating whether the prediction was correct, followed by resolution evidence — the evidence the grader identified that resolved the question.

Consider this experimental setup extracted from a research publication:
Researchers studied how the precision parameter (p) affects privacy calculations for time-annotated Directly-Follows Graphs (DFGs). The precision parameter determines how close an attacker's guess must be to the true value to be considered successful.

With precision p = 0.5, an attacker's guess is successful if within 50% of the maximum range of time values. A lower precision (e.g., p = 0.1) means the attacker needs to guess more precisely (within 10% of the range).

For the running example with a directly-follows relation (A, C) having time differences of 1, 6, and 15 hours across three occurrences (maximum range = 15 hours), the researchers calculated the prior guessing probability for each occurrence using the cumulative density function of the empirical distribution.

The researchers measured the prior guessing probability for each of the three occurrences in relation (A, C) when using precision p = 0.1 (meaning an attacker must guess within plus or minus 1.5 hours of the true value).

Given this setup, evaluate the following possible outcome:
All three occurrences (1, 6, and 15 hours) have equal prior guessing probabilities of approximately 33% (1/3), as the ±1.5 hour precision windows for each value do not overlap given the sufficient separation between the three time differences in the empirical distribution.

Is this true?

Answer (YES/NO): YES